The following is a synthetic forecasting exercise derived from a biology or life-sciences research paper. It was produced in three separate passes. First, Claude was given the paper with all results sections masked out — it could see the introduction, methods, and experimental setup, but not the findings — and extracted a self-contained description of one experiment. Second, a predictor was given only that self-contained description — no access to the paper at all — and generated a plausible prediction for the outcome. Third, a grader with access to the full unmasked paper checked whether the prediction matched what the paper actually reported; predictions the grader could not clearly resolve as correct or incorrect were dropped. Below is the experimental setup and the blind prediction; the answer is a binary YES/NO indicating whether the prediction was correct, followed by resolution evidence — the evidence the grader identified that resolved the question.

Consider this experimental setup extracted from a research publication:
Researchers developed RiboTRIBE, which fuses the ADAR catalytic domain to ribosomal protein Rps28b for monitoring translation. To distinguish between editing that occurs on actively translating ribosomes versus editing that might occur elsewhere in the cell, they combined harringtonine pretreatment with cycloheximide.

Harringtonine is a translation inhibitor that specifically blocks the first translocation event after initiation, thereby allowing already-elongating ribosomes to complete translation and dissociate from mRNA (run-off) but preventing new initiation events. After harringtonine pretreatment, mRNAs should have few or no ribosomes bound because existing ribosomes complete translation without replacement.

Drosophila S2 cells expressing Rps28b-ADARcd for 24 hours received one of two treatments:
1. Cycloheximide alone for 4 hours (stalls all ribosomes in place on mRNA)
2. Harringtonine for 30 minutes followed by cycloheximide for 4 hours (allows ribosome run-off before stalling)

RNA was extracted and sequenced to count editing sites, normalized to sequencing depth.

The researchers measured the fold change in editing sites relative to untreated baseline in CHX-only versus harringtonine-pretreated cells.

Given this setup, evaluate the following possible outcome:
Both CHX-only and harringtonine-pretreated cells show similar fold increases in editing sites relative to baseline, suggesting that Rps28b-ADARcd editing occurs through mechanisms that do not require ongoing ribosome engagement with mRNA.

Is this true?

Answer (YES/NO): NO